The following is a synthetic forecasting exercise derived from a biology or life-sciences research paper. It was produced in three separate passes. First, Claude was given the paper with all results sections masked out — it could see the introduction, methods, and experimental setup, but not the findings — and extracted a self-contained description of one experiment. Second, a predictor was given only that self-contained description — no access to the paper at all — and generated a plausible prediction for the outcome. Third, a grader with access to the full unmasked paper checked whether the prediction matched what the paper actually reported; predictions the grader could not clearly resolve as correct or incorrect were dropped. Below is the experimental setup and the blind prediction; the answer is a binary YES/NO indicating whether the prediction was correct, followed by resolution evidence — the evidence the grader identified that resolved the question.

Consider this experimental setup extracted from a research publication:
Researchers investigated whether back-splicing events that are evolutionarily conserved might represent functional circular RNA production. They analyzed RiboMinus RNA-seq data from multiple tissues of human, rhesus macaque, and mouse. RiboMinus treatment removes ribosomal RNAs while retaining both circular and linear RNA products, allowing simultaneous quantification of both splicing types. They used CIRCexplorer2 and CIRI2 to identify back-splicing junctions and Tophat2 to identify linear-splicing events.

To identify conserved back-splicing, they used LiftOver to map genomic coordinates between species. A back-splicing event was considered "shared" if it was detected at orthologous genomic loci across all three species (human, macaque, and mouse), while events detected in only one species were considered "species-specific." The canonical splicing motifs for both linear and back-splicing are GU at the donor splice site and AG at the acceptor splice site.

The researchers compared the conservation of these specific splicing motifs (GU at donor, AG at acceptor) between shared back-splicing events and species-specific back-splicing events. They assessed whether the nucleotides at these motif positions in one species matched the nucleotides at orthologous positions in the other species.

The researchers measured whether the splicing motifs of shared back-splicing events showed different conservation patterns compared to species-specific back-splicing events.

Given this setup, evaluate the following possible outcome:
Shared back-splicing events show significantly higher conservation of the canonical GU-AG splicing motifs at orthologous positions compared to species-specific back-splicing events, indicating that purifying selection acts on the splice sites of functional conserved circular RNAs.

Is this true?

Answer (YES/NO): YES